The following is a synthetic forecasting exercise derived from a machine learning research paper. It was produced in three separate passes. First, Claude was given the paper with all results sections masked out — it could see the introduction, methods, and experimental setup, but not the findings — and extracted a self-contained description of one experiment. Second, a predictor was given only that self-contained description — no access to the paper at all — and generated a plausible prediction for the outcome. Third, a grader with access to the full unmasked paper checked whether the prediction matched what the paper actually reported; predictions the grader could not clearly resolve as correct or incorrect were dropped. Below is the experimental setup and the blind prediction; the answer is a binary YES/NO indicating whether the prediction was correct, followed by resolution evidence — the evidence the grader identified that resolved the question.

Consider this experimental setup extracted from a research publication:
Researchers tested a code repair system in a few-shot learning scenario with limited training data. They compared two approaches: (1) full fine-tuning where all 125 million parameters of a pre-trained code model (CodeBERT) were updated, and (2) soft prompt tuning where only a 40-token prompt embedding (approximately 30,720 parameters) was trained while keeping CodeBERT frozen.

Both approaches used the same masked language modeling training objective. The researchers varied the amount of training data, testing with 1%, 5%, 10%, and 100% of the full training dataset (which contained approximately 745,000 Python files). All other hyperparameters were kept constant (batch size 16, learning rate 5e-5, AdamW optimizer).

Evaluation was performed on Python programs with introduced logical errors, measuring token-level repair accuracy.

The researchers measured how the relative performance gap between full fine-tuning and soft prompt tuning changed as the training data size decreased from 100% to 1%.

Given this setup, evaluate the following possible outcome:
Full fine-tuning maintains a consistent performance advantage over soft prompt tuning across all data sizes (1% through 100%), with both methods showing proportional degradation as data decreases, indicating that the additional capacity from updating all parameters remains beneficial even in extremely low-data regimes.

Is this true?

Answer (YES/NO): NO